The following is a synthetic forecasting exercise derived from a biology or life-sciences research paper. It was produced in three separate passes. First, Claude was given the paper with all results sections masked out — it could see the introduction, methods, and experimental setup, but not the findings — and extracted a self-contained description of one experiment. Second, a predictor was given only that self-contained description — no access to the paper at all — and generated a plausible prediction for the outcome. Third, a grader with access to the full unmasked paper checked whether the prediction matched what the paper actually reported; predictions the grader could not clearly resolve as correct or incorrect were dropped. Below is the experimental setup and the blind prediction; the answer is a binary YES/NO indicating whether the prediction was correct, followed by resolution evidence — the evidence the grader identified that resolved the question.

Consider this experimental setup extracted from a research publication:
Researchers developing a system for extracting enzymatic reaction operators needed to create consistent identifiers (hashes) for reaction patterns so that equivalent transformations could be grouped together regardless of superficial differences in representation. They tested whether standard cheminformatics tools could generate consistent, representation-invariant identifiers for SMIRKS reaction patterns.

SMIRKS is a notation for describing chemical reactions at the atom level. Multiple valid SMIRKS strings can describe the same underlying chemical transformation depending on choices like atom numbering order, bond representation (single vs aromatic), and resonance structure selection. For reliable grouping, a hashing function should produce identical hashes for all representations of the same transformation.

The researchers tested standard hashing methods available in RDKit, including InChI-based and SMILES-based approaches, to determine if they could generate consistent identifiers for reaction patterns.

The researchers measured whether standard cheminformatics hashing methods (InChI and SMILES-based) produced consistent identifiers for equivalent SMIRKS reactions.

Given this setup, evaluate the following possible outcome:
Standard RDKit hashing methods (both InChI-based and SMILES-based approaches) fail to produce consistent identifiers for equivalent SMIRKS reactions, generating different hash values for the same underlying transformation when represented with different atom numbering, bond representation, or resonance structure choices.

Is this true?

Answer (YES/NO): YES